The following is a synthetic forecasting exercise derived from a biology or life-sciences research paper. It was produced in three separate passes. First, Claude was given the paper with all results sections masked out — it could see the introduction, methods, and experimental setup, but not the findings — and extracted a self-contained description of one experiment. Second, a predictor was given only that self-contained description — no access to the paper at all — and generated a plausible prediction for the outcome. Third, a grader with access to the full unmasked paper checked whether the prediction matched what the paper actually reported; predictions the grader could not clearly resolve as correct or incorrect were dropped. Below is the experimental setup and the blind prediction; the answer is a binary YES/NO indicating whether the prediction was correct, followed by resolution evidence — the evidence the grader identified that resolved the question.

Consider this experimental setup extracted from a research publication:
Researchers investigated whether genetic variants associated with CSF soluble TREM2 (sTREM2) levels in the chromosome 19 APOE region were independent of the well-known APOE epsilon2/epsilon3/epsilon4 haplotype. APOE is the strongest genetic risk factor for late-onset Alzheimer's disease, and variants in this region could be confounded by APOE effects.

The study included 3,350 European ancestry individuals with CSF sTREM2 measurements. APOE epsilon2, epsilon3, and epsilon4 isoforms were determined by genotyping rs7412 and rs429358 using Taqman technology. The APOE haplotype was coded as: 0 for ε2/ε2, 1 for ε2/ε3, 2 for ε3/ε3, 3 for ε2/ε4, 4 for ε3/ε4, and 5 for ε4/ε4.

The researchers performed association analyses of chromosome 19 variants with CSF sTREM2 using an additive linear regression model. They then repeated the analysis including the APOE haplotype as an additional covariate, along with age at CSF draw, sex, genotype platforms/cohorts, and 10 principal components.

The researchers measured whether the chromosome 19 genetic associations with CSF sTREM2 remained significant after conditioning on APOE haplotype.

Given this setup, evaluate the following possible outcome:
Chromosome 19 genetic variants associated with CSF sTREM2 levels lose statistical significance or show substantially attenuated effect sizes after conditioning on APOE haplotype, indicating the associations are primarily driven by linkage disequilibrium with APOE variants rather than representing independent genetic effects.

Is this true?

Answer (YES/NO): NO